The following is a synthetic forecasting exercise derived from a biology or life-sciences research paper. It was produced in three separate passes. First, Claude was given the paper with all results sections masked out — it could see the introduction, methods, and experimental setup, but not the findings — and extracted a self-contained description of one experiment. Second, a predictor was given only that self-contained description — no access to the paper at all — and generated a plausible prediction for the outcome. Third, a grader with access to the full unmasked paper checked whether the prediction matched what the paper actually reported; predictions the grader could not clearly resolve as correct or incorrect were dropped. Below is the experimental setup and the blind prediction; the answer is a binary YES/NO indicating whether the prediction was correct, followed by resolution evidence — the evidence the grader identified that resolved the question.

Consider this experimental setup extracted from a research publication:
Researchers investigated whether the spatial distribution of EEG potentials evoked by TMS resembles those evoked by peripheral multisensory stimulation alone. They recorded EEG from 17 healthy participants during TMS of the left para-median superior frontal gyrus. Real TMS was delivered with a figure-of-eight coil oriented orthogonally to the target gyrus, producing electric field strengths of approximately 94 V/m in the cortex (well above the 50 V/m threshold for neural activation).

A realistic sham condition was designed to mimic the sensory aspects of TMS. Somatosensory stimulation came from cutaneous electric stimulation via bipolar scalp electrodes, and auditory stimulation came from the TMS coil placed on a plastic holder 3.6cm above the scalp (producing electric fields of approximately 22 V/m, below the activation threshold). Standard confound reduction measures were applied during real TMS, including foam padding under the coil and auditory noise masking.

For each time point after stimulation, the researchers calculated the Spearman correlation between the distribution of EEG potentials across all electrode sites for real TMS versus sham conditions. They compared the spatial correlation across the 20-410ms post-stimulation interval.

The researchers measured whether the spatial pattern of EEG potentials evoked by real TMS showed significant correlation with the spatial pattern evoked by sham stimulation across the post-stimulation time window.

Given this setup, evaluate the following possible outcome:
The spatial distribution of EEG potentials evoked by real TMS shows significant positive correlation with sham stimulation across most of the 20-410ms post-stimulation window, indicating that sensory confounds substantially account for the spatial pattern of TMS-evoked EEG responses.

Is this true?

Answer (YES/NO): YES